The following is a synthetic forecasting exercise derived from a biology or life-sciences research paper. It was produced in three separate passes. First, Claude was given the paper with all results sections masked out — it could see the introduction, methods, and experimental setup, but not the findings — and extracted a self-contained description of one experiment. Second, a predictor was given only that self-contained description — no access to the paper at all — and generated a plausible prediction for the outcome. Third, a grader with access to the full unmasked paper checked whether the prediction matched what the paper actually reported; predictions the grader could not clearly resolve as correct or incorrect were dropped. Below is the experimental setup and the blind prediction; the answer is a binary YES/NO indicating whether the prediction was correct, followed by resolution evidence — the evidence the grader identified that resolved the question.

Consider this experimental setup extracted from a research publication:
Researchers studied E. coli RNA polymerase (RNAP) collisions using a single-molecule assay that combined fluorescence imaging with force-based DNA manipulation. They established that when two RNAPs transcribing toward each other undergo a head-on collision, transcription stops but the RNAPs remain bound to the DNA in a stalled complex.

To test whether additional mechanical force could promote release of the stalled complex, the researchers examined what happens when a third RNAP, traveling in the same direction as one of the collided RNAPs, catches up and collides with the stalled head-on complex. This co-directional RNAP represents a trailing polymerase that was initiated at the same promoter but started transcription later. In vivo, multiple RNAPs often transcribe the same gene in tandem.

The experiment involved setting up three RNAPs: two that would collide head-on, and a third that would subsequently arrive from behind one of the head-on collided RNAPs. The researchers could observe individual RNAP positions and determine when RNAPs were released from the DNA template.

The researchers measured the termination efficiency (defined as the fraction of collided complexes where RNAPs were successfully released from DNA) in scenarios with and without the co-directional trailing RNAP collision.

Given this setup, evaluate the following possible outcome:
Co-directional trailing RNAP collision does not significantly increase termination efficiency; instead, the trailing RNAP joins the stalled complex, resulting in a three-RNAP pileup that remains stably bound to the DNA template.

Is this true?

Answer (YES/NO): NO